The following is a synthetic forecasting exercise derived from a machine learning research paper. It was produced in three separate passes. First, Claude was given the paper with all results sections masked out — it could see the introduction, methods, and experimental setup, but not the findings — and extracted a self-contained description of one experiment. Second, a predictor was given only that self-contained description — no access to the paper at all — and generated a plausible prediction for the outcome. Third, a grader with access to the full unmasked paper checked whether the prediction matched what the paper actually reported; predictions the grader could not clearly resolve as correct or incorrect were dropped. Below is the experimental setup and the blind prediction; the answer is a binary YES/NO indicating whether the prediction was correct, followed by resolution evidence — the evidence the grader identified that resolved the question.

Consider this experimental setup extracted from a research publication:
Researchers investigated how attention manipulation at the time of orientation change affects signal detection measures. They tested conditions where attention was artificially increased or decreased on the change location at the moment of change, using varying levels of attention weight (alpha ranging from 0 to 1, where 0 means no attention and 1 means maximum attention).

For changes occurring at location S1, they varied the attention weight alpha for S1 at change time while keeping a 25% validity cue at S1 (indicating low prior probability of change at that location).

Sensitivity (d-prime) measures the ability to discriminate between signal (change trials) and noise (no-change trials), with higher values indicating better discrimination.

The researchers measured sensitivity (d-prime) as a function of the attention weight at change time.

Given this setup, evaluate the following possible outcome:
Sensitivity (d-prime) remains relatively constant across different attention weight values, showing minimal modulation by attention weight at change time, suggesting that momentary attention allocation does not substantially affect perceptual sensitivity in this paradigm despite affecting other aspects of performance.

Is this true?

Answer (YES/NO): NO